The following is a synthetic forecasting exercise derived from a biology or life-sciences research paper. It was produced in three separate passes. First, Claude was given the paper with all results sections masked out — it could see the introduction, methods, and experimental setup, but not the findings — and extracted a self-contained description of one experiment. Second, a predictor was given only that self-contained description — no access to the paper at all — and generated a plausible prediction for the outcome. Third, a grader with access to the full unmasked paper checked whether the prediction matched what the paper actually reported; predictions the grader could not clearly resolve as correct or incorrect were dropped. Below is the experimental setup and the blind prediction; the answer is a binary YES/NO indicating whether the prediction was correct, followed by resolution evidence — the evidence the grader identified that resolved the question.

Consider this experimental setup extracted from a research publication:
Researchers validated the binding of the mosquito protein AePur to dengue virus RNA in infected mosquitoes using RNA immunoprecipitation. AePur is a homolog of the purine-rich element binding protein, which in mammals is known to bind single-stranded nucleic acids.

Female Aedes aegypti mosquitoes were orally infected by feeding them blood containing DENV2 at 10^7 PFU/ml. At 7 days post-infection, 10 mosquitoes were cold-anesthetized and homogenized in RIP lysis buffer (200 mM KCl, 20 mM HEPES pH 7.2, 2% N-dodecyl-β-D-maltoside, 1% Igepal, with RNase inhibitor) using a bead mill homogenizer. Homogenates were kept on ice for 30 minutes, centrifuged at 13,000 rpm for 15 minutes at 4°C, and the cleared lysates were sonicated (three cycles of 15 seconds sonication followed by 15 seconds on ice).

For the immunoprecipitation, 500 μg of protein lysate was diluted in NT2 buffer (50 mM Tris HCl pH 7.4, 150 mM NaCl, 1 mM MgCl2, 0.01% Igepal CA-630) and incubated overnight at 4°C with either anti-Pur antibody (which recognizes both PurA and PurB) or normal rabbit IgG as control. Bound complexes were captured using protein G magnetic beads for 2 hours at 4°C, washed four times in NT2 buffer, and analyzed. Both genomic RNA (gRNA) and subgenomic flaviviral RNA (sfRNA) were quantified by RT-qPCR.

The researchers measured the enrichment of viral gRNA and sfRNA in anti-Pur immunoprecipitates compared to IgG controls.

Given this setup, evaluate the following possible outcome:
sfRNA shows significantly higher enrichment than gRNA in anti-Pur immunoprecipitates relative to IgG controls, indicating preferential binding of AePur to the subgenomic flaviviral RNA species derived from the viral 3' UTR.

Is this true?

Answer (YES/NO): NO